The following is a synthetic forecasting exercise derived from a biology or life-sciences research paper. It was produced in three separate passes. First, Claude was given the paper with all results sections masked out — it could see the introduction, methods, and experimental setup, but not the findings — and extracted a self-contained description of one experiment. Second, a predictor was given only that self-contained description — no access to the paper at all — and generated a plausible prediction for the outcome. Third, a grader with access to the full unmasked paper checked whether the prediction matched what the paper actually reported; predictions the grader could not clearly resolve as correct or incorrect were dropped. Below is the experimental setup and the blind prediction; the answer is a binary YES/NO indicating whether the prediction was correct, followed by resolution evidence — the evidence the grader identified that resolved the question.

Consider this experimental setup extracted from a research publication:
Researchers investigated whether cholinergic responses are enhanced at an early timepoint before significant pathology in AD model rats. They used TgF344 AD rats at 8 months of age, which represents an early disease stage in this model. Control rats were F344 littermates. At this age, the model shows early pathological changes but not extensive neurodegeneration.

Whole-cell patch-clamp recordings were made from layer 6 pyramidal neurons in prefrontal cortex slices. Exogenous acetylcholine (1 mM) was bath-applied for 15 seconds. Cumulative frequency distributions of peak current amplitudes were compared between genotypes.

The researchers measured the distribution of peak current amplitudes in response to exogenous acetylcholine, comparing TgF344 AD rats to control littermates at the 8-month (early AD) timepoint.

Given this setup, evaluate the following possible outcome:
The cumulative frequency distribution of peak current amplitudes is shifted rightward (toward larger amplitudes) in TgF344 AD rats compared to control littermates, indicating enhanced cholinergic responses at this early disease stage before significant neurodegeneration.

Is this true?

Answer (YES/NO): NO